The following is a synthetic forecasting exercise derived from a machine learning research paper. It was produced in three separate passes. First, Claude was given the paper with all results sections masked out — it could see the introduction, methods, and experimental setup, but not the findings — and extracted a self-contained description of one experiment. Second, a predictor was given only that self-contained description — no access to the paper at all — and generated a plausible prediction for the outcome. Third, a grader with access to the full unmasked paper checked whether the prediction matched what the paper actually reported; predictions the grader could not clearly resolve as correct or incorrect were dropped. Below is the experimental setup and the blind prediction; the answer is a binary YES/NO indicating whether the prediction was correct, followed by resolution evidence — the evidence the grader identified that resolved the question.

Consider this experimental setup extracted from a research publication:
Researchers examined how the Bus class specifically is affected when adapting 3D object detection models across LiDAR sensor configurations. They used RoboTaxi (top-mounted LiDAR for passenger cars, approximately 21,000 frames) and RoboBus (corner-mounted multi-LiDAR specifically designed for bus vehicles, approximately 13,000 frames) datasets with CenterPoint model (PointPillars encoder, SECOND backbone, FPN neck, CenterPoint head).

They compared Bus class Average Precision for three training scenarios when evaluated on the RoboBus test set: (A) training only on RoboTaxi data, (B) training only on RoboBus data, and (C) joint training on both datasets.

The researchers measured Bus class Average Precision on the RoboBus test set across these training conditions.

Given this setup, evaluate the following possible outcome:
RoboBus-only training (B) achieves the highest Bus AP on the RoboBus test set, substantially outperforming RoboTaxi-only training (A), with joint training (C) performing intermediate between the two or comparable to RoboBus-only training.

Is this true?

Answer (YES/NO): NO